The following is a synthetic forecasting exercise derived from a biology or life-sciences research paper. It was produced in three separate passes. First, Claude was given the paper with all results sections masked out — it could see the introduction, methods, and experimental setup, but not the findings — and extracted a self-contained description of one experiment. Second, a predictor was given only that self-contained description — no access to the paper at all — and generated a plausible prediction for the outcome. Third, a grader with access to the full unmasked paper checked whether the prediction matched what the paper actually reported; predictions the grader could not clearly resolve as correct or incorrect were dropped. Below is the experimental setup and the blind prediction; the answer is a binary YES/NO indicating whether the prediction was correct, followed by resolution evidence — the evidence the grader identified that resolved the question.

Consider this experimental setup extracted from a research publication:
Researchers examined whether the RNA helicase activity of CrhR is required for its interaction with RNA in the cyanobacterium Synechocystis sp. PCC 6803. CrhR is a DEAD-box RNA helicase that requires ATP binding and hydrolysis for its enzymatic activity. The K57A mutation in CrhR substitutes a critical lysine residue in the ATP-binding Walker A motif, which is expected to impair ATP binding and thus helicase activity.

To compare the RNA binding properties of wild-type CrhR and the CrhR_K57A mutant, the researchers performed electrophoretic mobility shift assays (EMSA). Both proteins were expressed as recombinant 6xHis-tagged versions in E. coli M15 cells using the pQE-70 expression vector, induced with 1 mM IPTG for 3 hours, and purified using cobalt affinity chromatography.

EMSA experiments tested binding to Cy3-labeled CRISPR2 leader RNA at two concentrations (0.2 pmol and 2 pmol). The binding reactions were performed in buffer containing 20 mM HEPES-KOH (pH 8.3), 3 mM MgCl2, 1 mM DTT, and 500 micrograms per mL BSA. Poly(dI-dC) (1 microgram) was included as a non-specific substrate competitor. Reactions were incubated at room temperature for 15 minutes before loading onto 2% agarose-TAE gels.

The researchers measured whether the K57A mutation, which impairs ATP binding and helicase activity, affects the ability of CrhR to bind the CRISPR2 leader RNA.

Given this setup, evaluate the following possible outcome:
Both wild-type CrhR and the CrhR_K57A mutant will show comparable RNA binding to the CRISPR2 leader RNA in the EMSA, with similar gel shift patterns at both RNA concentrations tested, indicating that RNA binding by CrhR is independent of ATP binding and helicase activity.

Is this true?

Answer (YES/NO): YES